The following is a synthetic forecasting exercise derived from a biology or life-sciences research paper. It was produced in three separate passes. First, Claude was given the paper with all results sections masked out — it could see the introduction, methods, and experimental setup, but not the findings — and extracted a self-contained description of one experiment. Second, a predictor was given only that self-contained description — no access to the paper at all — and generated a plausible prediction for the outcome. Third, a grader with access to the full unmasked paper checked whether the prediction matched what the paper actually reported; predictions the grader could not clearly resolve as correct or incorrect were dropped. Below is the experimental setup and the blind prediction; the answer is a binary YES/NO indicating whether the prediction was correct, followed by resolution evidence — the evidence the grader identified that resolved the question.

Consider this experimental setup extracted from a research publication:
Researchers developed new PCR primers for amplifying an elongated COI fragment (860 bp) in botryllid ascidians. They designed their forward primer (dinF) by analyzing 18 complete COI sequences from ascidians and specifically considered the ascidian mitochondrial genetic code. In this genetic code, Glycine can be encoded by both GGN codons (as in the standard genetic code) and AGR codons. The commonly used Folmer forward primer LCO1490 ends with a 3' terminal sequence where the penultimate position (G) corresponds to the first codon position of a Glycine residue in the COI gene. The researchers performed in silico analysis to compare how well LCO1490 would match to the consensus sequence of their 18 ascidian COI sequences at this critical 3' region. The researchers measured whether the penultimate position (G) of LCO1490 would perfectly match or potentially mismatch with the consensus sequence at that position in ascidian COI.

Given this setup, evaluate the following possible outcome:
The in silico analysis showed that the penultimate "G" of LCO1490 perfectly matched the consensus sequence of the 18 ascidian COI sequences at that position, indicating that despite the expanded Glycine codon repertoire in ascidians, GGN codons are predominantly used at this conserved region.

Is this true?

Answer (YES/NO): NO